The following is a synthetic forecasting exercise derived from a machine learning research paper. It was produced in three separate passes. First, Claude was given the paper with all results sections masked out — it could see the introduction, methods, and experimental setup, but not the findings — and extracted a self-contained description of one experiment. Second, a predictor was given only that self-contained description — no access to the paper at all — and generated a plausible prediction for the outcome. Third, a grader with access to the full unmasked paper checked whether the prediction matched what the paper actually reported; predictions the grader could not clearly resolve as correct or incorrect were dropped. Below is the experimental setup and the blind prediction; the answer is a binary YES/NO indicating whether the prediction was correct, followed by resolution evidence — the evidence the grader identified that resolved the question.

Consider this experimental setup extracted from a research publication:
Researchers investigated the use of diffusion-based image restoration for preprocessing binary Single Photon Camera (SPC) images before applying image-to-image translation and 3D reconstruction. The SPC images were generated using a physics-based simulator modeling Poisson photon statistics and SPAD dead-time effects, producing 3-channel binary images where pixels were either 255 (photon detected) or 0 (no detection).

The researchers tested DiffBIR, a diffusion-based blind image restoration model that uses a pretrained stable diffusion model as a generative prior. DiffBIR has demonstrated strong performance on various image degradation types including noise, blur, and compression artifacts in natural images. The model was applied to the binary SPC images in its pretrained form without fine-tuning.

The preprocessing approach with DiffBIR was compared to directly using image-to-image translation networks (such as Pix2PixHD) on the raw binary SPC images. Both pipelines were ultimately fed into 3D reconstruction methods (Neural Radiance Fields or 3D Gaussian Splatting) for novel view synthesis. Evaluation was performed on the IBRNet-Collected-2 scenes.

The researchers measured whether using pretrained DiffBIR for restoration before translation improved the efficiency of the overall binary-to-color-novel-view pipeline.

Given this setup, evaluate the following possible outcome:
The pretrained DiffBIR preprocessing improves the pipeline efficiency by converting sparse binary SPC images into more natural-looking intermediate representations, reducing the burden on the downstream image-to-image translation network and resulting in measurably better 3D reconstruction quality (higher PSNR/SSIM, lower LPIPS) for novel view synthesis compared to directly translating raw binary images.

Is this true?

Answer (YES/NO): NO